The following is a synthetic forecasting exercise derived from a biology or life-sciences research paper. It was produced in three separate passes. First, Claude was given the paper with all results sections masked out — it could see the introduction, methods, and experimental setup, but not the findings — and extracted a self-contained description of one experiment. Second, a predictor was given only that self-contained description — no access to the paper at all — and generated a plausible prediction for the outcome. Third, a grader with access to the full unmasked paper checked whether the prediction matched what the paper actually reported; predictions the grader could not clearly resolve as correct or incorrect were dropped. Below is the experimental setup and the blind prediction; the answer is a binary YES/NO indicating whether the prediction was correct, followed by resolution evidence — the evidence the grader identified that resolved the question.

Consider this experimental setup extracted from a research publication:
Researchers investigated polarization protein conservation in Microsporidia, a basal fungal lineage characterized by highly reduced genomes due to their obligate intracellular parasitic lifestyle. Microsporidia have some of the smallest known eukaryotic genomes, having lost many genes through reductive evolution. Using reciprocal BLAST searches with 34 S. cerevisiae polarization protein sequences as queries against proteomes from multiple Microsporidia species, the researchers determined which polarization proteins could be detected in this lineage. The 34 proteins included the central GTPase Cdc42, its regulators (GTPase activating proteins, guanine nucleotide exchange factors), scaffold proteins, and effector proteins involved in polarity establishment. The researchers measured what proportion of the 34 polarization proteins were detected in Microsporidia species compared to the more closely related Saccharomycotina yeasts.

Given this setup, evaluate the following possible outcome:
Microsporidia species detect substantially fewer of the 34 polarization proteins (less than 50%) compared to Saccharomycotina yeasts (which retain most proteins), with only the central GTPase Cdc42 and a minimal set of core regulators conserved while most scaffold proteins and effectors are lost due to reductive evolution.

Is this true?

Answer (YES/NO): NO